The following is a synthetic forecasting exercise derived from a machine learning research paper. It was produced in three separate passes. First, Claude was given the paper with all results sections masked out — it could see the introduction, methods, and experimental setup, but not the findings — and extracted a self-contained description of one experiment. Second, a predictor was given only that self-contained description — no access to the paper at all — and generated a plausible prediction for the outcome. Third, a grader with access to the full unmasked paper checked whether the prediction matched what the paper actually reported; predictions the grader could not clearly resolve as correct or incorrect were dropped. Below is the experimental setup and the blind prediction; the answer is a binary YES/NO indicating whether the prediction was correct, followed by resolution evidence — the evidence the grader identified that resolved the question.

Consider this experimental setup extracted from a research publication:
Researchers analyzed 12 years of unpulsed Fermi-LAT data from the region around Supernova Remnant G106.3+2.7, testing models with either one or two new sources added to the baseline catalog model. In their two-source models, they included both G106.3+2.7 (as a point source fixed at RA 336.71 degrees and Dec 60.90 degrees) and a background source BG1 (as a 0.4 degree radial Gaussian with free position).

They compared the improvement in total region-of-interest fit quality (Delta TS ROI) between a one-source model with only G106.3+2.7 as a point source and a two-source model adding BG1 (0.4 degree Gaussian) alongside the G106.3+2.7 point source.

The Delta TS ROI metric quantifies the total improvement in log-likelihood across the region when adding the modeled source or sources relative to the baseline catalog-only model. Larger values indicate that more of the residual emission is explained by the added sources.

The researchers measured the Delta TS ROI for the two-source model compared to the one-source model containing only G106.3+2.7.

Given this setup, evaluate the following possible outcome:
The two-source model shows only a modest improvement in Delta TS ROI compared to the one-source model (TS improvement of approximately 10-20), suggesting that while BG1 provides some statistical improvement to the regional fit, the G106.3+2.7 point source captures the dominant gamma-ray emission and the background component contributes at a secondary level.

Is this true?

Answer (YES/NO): NO